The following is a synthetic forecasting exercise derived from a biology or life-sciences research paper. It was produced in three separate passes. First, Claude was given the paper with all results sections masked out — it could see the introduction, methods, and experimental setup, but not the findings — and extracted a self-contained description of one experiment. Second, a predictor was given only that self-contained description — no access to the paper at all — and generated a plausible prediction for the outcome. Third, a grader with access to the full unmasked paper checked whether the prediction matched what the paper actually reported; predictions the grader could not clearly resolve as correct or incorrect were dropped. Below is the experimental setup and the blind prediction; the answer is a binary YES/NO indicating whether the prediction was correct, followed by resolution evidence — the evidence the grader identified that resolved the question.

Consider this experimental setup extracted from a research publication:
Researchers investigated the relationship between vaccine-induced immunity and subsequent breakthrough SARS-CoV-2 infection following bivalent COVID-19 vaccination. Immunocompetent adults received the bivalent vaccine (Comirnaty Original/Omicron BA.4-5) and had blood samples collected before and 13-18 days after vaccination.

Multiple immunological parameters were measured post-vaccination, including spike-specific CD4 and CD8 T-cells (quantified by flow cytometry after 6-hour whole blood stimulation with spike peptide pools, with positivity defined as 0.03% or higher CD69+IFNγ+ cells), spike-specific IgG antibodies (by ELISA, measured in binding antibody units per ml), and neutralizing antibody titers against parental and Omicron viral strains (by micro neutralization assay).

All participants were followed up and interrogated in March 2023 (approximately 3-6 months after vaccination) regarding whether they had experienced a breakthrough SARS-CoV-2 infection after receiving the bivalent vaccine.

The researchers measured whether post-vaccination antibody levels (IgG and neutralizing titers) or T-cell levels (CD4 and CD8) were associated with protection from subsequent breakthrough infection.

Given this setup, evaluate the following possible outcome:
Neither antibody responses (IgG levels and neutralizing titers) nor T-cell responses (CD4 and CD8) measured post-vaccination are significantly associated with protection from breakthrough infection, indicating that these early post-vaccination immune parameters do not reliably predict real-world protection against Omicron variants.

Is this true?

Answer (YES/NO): NO